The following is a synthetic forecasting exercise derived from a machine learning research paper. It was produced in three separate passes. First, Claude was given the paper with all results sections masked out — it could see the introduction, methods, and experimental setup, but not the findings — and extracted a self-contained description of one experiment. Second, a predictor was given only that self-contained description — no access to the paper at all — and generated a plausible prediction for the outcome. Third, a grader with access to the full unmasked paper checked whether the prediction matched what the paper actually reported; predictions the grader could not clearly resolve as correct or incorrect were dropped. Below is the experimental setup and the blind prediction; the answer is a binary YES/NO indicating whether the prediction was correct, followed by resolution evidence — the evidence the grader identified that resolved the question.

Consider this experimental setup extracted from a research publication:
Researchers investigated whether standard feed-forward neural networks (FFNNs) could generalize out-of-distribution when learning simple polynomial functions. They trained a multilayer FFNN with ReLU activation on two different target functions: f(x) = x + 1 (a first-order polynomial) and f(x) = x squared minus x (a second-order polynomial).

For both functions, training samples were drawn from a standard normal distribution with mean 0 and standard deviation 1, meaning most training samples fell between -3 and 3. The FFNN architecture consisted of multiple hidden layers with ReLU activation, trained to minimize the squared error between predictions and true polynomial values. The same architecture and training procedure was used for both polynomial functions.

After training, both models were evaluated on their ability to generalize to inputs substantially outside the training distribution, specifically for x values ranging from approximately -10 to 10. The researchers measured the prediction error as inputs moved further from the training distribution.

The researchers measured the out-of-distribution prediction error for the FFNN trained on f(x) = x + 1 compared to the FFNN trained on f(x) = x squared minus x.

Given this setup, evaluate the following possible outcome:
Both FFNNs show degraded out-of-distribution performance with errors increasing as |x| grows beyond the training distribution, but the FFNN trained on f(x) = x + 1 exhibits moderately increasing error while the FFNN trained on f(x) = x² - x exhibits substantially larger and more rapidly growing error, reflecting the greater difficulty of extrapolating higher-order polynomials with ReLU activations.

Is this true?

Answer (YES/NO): YES